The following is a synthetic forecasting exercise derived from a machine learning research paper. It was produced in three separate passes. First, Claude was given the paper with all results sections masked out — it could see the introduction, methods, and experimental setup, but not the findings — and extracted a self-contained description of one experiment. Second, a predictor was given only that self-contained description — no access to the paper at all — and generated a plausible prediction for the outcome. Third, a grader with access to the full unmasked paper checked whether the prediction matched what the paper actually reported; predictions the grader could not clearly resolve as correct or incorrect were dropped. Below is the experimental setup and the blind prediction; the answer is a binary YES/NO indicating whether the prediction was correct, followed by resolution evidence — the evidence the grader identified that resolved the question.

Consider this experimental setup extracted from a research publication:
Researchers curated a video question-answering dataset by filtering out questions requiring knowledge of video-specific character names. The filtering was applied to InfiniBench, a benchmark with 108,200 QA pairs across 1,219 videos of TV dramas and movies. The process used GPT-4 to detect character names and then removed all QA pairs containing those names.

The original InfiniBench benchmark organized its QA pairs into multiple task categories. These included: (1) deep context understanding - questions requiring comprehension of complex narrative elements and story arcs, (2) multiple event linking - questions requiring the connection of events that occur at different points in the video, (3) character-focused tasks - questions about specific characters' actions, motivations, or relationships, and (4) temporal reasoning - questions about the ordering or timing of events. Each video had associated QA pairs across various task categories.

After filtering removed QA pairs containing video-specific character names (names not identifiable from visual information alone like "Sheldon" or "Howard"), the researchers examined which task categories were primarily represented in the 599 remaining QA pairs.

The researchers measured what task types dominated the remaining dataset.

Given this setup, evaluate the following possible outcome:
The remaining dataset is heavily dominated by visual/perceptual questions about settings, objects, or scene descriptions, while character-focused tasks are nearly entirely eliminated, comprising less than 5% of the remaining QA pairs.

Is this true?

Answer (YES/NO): NO